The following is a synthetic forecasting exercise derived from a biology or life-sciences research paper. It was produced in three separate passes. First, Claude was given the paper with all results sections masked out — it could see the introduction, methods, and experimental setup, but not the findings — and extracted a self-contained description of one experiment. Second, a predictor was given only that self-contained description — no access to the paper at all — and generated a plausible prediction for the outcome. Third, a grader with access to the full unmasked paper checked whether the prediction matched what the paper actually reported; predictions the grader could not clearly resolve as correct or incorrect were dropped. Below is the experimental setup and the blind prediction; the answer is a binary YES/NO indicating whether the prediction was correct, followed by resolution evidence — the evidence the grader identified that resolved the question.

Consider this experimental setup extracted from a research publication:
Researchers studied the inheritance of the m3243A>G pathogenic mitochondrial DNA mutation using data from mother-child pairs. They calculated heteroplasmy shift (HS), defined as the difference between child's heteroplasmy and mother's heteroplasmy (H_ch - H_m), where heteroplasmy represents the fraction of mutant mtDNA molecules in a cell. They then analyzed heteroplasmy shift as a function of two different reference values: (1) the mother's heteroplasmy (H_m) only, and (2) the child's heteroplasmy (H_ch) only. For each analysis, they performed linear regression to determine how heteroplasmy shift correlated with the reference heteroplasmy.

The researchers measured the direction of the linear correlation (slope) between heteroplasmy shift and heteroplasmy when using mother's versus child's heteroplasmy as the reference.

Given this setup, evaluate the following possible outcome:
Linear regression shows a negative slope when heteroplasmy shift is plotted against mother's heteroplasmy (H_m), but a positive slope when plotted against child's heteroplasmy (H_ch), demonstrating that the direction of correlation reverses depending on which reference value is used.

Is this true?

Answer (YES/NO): YES